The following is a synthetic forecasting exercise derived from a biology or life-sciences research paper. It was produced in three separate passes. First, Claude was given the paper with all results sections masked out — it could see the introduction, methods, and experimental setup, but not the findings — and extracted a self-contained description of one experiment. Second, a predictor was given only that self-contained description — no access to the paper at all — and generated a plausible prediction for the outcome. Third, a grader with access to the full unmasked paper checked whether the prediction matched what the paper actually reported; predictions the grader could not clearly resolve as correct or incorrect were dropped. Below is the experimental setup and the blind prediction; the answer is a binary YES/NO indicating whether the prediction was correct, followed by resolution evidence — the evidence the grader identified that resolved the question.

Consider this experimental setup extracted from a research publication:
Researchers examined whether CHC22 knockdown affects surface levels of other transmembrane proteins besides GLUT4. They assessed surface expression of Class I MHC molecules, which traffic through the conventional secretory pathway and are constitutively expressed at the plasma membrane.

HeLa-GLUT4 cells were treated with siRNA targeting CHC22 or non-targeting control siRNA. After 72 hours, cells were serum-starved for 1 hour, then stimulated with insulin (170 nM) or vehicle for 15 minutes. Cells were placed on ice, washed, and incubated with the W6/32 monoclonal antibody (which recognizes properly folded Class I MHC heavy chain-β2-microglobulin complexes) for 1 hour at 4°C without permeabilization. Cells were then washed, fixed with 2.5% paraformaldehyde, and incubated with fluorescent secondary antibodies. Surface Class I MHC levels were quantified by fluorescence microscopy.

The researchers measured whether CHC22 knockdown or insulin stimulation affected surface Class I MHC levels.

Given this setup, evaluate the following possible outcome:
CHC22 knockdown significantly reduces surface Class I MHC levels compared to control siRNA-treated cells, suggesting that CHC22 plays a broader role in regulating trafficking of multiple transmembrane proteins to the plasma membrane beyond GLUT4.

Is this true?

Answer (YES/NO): NO